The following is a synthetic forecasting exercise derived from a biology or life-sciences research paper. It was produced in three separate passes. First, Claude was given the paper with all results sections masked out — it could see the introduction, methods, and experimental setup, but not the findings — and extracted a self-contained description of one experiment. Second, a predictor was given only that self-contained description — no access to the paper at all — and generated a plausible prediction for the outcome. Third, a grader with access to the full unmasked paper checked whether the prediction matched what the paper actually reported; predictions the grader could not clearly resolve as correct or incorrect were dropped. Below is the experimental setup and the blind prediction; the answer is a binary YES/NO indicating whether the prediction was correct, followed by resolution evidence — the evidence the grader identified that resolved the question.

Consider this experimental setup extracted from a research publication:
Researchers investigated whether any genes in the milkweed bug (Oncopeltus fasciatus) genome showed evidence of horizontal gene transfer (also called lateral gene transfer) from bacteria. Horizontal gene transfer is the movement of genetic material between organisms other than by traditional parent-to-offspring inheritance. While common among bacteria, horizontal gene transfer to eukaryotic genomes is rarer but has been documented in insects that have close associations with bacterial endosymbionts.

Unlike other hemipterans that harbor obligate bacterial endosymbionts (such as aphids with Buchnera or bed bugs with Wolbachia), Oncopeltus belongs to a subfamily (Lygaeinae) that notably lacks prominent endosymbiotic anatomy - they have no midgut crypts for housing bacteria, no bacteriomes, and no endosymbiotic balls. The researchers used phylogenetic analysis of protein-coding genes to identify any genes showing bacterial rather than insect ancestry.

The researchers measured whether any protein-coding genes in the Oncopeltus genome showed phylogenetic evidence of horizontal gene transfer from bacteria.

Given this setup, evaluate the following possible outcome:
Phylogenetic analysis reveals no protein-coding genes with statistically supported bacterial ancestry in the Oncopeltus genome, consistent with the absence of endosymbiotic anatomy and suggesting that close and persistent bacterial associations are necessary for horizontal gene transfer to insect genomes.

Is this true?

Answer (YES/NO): NO